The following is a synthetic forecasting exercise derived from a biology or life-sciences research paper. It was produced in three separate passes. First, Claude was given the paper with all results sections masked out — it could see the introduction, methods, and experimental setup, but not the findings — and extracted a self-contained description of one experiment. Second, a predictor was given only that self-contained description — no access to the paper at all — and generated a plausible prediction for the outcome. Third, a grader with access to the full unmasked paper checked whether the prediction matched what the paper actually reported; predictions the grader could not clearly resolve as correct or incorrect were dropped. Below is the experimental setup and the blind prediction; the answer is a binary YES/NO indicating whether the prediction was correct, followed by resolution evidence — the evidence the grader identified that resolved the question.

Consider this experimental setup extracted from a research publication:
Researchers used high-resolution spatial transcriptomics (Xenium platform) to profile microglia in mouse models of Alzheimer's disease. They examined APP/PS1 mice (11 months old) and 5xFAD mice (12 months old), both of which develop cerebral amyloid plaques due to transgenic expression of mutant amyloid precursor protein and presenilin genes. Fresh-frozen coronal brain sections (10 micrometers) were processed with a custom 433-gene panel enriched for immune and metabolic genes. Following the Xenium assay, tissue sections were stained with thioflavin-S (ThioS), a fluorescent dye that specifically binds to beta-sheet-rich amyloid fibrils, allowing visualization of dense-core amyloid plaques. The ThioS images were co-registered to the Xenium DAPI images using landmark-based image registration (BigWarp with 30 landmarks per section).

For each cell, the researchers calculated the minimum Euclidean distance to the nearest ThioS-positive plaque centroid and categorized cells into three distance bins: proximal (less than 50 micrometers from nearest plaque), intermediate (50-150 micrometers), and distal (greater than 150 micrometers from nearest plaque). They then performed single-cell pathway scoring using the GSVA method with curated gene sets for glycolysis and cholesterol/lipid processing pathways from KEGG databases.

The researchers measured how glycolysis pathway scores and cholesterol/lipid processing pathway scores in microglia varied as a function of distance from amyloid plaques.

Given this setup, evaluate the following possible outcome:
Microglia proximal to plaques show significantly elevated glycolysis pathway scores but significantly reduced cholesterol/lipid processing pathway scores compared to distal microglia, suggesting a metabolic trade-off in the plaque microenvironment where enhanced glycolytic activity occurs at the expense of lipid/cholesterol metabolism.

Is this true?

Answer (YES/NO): NO